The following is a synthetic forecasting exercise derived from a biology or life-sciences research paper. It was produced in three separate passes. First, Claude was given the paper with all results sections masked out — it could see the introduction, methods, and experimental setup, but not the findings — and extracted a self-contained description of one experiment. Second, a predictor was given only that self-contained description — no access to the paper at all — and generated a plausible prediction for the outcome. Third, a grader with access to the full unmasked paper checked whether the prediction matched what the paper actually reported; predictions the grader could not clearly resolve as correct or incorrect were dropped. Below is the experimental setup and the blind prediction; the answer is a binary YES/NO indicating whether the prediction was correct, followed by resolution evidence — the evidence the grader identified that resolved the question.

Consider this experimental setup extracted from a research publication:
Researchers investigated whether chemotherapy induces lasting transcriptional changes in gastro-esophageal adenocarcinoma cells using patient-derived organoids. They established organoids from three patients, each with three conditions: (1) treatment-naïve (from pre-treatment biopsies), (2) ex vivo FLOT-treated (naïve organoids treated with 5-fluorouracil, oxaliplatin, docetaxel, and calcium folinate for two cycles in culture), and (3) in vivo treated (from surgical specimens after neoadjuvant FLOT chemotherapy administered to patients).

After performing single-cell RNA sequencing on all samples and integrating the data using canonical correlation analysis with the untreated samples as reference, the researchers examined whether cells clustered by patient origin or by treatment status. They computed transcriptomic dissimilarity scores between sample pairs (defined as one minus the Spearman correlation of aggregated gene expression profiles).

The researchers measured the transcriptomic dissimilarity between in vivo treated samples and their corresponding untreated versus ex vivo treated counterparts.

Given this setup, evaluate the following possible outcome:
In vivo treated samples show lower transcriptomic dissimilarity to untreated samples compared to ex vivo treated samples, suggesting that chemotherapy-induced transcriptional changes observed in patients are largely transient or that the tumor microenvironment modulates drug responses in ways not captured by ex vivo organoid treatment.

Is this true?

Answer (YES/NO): NO